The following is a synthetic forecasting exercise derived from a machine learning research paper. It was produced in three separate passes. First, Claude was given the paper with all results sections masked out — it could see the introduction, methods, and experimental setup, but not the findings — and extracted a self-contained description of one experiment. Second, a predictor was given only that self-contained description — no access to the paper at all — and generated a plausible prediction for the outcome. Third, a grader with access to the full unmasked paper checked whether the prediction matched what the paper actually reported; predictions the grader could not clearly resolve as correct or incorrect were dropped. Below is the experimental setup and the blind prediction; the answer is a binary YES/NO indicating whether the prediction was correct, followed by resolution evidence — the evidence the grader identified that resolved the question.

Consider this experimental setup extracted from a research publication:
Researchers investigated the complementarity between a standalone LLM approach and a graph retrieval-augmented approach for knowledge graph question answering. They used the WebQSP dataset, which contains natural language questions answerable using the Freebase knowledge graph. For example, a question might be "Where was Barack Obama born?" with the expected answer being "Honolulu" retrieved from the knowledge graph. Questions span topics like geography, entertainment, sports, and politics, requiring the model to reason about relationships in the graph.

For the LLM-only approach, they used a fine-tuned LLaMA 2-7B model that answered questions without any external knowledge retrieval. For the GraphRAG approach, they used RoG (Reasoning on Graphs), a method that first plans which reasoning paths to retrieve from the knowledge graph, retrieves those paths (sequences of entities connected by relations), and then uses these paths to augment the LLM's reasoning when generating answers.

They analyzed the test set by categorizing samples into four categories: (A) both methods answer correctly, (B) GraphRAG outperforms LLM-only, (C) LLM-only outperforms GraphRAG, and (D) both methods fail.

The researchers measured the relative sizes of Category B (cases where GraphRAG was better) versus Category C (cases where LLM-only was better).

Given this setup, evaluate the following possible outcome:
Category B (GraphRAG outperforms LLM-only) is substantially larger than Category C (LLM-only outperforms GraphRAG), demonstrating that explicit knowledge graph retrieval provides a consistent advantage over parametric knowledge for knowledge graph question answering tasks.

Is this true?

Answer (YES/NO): NO